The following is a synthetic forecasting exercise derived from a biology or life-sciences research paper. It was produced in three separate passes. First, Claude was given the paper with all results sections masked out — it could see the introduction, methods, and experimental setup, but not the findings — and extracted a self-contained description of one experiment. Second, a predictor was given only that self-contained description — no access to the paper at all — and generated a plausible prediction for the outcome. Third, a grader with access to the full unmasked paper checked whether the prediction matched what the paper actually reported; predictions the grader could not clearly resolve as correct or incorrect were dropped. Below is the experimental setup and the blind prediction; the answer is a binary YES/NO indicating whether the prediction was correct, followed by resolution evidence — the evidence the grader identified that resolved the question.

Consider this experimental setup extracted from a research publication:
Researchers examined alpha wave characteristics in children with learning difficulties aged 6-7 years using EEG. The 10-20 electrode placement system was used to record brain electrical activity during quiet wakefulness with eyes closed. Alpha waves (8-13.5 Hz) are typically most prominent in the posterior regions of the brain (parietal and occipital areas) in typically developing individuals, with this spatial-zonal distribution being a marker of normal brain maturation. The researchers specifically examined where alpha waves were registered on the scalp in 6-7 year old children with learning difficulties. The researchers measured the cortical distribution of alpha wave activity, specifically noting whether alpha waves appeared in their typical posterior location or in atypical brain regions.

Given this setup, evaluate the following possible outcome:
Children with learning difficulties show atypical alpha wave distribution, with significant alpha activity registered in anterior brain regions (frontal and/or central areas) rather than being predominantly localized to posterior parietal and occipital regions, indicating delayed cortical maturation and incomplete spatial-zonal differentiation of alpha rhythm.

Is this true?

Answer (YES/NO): YES